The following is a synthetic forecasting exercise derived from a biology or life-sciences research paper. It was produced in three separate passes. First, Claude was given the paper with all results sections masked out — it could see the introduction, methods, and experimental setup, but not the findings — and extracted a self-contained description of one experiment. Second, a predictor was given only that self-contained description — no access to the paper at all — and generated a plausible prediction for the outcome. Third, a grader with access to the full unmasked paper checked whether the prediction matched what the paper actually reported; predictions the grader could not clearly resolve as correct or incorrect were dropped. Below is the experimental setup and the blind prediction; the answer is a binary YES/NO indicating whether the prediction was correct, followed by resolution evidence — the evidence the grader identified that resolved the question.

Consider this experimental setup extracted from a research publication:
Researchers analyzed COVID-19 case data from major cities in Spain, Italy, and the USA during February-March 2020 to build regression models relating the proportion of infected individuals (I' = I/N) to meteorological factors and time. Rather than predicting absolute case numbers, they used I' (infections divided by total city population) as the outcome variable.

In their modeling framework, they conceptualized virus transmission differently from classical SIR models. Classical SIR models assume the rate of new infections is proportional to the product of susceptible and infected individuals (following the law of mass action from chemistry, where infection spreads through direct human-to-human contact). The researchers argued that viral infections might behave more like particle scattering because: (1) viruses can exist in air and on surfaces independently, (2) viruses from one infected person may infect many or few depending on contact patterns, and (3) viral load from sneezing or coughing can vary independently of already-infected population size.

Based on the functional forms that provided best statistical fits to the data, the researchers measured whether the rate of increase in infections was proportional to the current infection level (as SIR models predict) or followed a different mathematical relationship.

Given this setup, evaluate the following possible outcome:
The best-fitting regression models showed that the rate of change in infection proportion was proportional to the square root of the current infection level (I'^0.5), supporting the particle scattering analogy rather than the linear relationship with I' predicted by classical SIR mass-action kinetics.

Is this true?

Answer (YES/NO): NO